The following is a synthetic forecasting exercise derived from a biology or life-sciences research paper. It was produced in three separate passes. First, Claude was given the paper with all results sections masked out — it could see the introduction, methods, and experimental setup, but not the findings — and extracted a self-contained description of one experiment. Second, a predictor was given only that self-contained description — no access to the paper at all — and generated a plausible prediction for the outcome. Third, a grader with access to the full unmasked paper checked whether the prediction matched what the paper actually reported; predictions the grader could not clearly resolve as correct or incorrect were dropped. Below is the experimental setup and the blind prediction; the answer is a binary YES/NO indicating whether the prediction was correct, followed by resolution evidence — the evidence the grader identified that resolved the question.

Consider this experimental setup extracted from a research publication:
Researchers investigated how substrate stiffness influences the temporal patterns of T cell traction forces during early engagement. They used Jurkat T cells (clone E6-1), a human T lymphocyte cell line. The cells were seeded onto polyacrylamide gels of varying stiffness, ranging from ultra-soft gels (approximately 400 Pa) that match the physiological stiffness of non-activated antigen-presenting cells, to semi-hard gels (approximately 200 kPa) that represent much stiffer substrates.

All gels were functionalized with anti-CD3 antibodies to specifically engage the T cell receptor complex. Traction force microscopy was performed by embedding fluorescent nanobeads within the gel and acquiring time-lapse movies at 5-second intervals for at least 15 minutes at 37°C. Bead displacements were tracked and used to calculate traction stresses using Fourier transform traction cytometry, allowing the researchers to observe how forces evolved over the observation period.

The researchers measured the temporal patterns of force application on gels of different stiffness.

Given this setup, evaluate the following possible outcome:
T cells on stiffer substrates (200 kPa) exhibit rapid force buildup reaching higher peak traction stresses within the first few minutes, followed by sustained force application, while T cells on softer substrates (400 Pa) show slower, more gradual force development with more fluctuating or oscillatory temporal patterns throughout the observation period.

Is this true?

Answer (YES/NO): NO